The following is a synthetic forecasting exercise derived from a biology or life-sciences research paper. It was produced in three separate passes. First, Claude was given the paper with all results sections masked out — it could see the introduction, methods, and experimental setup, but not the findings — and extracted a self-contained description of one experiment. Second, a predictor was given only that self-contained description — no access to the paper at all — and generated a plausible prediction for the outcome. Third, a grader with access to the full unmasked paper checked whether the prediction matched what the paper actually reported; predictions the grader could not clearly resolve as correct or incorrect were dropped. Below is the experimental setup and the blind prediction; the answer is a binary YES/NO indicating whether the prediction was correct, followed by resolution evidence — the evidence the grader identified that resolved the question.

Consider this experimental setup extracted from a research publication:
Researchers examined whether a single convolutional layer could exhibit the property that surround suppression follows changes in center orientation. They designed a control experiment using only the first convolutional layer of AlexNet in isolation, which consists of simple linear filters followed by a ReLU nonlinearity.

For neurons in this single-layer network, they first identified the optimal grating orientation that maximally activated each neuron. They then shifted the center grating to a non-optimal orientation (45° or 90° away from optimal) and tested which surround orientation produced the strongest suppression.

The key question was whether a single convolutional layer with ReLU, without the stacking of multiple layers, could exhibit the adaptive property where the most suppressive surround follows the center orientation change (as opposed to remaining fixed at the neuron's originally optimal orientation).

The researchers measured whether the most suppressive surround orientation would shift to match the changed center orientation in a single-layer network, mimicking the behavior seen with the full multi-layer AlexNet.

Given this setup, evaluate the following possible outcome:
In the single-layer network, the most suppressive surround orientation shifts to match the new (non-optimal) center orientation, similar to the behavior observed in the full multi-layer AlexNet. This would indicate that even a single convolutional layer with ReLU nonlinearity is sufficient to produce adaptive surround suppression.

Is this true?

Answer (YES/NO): NO